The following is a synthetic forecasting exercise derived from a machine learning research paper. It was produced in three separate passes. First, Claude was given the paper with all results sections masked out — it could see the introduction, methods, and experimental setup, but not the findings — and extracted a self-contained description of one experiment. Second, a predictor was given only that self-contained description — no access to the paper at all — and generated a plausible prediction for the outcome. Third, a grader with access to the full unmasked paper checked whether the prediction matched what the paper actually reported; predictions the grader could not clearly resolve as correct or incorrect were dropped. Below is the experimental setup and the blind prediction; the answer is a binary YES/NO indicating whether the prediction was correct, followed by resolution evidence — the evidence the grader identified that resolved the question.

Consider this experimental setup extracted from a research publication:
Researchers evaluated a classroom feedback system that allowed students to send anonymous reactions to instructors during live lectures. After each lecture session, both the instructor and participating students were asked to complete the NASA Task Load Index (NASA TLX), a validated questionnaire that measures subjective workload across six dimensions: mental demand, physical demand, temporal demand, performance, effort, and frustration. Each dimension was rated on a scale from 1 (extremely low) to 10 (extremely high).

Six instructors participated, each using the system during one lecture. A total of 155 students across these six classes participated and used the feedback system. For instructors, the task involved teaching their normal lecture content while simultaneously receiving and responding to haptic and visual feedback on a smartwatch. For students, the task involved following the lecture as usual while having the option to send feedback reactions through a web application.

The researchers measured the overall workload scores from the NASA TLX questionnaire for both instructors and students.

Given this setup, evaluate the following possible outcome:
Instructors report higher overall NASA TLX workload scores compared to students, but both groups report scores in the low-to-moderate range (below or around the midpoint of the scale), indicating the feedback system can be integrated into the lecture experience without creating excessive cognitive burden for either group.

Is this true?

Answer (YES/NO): YES